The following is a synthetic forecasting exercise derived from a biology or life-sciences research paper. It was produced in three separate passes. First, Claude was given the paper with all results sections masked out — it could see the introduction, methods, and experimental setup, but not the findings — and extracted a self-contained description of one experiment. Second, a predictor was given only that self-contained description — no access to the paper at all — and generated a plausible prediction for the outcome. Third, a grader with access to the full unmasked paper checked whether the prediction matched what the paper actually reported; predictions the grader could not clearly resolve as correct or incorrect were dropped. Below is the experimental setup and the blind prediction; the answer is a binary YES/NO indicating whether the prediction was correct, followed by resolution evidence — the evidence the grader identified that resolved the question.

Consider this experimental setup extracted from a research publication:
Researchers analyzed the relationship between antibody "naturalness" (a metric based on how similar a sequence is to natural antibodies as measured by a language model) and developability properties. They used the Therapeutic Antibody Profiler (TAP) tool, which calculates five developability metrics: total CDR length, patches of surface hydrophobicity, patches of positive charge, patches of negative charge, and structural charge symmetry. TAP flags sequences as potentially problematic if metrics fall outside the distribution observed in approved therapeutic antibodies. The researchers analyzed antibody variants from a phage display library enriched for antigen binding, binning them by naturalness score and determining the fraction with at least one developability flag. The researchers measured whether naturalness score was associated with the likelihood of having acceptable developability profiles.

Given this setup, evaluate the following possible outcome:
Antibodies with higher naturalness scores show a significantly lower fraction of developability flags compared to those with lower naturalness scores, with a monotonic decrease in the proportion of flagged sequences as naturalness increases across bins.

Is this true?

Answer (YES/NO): YES